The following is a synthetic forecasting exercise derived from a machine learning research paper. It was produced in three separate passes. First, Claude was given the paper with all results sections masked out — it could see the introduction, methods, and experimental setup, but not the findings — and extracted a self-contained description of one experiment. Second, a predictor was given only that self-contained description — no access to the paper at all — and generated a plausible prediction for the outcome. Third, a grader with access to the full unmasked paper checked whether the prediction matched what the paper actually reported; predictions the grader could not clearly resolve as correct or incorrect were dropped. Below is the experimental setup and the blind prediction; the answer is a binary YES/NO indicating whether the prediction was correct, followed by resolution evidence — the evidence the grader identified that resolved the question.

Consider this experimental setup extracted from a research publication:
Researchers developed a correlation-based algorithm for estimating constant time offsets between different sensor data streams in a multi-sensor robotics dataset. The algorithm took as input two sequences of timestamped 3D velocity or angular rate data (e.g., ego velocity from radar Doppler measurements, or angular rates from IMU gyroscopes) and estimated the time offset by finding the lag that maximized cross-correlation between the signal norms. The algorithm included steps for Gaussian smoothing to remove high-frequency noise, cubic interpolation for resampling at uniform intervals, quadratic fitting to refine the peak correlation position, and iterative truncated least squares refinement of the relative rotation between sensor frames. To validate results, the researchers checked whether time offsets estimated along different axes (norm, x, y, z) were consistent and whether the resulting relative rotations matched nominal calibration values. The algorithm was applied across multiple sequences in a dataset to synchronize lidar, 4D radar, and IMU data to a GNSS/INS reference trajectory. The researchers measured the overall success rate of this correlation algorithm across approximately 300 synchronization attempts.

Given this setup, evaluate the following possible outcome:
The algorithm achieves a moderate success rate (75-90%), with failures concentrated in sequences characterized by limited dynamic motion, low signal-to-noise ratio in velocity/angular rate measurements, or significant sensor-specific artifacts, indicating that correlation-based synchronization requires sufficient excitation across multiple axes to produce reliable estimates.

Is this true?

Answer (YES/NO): NO